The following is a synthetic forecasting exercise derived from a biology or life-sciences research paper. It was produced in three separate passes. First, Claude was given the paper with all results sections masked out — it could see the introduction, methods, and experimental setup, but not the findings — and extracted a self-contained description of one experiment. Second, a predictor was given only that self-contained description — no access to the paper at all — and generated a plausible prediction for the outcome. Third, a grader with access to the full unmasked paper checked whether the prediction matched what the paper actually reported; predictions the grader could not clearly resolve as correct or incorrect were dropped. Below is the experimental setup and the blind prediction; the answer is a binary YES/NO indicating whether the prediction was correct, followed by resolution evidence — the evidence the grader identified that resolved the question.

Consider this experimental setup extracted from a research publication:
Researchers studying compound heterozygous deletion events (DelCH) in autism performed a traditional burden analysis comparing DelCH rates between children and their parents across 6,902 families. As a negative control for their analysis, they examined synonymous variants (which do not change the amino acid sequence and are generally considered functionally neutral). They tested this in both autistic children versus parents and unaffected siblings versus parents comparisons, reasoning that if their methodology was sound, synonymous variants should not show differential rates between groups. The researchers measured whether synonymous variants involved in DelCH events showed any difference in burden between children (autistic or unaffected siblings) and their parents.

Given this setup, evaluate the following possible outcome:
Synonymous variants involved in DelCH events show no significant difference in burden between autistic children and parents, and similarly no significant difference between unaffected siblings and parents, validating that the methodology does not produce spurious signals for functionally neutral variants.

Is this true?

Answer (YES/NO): NO